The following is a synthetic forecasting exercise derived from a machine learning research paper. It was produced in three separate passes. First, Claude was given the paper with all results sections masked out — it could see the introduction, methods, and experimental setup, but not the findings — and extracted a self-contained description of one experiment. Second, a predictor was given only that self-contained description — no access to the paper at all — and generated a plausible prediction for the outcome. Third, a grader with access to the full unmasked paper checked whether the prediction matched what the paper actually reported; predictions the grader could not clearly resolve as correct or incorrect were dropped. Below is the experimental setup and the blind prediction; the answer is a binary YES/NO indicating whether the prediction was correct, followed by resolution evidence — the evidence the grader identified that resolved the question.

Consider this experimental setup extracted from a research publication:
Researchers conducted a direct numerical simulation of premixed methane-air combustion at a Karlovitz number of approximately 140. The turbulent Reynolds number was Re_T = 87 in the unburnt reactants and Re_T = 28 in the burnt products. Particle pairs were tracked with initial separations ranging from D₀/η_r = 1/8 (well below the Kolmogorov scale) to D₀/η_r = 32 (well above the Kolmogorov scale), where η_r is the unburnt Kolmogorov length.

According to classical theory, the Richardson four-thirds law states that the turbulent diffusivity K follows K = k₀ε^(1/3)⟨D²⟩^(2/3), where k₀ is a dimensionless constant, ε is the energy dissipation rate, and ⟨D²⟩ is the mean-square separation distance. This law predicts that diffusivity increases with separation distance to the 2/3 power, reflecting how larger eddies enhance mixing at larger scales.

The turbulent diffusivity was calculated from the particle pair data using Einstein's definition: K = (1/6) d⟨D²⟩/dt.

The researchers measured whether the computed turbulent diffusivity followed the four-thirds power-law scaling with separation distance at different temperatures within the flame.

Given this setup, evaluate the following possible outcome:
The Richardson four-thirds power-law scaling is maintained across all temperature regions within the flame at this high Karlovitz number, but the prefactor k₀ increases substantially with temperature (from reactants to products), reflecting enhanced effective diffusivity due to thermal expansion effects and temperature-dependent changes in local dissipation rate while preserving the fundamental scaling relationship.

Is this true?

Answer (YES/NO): NO